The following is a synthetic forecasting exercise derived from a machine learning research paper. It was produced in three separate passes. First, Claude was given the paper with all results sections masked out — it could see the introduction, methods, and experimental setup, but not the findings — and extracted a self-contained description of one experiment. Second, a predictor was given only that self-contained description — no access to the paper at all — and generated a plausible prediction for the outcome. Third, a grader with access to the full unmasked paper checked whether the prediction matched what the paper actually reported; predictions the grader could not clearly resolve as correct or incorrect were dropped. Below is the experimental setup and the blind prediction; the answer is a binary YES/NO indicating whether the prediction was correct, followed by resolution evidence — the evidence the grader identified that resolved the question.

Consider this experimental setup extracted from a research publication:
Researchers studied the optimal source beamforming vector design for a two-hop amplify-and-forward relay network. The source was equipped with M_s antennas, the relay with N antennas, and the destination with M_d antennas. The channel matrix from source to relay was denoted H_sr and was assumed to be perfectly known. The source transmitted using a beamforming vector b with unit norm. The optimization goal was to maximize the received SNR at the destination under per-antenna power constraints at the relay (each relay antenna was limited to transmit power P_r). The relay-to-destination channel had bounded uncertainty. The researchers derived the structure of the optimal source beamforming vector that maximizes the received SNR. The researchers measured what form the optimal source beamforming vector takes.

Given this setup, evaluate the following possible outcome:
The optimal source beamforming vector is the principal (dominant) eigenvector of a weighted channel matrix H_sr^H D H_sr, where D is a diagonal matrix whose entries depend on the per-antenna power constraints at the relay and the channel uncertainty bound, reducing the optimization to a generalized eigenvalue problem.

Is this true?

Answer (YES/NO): NO